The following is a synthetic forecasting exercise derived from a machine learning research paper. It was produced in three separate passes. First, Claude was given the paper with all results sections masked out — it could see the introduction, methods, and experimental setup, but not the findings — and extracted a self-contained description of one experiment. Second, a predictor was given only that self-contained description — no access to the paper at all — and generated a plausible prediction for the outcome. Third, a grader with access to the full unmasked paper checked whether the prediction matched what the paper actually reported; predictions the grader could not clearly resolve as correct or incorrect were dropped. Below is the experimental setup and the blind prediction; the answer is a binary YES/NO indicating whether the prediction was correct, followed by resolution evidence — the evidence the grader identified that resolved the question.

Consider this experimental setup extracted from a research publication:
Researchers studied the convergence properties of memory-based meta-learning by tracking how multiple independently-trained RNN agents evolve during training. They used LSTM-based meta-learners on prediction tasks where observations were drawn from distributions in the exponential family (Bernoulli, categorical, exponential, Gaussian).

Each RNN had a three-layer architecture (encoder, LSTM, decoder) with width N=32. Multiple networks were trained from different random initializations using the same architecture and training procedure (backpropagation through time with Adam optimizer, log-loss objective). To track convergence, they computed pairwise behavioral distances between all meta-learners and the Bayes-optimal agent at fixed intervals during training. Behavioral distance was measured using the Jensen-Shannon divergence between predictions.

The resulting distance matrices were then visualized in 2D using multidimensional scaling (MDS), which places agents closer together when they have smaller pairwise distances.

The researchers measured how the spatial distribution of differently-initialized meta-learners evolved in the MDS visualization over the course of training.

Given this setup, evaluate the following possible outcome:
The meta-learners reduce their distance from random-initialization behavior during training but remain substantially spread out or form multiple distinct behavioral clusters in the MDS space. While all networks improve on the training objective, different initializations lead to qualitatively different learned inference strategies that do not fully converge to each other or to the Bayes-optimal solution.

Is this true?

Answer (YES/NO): NO